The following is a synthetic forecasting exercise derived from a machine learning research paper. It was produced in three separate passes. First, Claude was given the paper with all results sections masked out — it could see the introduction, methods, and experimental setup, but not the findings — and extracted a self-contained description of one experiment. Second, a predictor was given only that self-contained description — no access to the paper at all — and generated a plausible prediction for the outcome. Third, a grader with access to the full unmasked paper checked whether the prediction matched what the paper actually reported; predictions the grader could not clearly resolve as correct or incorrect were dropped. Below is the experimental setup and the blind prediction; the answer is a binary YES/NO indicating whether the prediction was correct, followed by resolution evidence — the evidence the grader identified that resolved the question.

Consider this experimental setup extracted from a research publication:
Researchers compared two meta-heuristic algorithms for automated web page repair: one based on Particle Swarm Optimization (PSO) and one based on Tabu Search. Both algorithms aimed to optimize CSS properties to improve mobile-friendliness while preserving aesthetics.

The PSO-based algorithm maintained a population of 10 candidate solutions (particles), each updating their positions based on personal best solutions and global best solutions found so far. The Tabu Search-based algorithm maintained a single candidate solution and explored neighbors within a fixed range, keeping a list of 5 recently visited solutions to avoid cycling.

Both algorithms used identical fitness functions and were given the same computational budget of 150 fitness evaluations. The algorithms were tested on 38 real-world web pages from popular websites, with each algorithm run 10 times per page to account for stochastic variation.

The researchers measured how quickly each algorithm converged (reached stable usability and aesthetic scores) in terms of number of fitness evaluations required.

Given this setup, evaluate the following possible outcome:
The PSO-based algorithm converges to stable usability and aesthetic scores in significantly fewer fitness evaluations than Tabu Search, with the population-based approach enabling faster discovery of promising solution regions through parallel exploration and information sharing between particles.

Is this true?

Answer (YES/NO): NO